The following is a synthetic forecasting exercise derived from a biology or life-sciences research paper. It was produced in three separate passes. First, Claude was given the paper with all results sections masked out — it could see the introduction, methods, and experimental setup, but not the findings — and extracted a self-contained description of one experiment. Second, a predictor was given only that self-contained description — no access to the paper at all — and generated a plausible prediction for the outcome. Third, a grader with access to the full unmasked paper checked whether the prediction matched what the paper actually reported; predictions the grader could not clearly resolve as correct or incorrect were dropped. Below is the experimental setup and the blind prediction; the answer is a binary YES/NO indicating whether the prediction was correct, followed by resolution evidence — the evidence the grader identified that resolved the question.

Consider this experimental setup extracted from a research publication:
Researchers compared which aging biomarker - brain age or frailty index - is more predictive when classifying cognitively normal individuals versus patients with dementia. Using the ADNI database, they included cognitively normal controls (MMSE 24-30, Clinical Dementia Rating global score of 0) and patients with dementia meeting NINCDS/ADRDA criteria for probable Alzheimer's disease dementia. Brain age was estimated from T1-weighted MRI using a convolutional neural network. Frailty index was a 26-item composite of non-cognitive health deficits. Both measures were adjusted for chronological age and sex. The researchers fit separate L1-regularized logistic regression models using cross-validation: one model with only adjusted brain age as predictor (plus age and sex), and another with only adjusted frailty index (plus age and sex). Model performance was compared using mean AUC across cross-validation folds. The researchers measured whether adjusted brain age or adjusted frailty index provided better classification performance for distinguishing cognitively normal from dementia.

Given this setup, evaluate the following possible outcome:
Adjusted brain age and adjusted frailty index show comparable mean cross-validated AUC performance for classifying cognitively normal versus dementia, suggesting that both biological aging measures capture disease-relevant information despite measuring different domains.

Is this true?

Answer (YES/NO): NO